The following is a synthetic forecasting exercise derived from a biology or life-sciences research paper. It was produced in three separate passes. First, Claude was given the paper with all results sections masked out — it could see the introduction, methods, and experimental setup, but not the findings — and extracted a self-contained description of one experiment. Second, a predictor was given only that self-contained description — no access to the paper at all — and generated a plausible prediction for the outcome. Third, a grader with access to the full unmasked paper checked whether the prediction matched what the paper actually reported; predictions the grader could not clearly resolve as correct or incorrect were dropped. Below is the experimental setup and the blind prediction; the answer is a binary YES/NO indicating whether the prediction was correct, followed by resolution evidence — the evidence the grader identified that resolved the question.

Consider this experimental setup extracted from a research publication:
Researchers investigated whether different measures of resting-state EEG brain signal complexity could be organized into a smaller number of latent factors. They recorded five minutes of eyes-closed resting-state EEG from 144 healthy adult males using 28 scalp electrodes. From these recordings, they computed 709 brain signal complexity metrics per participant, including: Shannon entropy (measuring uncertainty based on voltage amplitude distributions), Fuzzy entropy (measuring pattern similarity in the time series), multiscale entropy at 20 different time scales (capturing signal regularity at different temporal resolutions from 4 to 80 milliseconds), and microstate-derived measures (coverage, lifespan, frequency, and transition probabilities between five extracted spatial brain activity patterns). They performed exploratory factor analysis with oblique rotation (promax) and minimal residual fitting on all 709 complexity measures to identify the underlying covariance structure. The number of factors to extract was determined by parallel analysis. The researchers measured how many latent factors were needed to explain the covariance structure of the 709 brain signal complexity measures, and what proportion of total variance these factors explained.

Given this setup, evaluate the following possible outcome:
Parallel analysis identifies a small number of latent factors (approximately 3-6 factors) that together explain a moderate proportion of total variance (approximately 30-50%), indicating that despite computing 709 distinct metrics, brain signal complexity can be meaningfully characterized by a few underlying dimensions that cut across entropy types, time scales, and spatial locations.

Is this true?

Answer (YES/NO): NO